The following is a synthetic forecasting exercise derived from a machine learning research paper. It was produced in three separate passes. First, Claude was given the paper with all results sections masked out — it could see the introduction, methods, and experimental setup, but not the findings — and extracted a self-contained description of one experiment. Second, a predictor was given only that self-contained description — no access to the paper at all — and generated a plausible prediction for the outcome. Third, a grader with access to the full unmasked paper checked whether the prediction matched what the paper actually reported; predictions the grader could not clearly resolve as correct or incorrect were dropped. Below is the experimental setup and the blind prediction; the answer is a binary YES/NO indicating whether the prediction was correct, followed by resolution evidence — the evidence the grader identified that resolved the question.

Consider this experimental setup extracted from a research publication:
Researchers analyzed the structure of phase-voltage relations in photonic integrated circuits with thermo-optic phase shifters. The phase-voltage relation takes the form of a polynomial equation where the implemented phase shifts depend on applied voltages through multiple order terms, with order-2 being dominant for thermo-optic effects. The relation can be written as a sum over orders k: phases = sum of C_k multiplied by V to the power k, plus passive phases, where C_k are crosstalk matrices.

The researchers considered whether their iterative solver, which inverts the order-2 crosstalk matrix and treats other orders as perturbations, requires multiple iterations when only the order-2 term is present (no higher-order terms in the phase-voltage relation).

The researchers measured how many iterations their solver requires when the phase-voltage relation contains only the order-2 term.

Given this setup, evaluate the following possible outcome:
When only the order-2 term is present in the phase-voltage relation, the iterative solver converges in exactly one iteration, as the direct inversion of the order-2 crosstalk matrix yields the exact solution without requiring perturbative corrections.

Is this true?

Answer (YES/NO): YES